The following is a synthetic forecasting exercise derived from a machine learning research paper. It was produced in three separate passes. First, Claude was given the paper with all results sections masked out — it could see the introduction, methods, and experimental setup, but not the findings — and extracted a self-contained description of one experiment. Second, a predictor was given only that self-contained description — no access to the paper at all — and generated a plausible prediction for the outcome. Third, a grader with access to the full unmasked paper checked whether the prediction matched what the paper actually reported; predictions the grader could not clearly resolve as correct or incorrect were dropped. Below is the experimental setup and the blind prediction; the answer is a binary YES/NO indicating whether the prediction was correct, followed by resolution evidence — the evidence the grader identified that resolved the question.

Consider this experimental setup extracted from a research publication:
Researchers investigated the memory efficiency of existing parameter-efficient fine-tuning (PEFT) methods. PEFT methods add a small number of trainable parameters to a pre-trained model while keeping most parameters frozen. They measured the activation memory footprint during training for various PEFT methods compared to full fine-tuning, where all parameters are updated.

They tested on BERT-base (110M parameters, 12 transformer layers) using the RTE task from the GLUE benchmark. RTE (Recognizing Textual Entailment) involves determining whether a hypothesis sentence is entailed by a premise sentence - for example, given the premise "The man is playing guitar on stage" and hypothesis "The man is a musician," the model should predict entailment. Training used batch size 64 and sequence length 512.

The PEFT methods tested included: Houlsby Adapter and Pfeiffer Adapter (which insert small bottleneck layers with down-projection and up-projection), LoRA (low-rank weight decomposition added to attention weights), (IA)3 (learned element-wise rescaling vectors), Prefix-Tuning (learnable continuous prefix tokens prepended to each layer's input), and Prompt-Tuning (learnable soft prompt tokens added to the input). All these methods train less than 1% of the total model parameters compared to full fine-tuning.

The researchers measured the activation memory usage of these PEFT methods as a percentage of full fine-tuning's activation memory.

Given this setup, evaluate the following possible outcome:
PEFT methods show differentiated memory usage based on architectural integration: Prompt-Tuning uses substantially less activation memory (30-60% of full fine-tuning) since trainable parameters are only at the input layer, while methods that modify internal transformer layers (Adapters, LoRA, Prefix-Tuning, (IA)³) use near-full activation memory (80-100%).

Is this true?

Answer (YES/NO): NO